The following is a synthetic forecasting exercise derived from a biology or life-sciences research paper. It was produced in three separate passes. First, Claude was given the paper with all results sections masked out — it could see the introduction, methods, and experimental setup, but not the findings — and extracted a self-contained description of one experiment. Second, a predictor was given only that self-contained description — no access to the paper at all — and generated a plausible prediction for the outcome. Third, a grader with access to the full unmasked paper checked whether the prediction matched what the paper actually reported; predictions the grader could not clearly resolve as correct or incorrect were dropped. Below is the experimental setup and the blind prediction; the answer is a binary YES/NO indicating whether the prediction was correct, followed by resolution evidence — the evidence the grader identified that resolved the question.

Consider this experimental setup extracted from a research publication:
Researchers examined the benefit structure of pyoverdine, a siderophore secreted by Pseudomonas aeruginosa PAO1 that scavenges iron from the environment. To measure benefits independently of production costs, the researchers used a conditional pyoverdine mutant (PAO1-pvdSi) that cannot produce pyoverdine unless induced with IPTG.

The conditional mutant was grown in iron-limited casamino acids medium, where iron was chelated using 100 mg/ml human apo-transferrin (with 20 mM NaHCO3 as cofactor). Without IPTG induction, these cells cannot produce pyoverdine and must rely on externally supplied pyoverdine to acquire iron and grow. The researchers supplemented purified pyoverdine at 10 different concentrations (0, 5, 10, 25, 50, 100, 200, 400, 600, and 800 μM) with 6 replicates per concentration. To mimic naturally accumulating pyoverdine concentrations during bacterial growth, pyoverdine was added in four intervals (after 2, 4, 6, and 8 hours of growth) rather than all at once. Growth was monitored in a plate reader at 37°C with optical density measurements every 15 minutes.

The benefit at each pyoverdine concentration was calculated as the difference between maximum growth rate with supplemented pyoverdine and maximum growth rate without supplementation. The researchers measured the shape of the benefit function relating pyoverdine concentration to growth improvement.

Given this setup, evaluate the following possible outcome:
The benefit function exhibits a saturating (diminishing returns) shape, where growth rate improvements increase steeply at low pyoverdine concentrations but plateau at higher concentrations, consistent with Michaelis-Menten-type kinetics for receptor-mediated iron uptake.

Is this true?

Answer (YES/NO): YES